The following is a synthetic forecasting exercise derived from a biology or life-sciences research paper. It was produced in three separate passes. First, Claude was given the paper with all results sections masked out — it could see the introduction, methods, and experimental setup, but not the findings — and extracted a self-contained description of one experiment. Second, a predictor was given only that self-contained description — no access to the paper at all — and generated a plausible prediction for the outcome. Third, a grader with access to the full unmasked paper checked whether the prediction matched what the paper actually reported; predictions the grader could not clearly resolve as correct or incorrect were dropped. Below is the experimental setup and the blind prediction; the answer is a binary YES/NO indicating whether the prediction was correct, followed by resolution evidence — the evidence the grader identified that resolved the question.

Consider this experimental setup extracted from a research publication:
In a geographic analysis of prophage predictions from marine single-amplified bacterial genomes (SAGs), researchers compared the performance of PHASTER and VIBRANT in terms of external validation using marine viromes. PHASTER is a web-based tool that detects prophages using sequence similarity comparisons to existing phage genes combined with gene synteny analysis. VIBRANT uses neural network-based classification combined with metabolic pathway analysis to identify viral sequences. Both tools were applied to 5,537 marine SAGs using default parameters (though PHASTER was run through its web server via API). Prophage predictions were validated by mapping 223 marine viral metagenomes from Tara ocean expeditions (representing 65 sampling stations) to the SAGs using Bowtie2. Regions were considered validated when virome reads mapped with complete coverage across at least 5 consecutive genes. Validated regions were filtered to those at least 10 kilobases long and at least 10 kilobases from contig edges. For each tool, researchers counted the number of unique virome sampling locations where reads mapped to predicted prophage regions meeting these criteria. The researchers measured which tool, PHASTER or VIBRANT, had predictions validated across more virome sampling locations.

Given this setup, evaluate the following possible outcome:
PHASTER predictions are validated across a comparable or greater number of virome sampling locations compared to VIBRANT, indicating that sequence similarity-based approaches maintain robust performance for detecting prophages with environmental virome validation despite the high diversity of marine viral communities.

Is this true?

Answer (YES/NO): NO